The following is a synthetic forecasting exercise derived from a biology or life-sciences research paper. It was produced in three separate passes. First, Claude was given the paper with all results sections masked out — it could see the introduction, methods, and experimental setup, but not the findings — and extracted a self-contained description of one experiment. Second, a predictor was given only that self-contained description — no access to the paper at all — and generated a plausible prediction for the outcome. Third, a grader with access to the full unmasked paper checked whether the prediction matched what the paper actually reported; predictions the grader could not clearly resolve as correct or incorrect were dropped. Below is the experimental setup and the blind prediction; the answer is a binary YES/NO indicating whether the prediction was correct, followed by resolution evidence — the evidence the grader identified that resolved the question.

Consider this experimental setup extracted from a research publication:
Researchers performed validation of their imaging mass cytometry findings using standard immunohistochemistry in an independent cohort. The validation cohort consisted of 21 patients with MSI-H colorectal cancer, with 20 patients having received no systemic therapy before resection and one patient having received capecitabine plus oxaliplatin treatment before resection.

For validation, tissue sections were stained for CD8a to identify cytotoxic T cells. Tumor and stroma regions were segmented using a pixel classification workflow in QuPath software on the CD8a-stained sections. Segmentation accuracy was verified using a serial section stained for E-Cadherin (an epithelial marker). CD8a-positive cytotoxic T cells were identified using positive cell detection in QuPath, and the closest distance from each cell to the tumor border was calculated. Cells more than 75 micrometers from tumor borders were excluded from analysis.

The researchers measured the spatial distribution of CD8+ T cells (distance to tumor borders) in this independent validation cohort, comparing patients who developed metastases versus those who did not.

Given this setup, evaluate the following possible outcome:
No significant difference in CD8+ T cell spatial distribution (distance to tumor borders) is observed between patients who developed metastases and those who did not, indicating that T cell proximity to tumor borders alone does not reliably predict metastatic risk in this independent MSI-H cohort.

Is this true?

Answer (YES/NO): NO